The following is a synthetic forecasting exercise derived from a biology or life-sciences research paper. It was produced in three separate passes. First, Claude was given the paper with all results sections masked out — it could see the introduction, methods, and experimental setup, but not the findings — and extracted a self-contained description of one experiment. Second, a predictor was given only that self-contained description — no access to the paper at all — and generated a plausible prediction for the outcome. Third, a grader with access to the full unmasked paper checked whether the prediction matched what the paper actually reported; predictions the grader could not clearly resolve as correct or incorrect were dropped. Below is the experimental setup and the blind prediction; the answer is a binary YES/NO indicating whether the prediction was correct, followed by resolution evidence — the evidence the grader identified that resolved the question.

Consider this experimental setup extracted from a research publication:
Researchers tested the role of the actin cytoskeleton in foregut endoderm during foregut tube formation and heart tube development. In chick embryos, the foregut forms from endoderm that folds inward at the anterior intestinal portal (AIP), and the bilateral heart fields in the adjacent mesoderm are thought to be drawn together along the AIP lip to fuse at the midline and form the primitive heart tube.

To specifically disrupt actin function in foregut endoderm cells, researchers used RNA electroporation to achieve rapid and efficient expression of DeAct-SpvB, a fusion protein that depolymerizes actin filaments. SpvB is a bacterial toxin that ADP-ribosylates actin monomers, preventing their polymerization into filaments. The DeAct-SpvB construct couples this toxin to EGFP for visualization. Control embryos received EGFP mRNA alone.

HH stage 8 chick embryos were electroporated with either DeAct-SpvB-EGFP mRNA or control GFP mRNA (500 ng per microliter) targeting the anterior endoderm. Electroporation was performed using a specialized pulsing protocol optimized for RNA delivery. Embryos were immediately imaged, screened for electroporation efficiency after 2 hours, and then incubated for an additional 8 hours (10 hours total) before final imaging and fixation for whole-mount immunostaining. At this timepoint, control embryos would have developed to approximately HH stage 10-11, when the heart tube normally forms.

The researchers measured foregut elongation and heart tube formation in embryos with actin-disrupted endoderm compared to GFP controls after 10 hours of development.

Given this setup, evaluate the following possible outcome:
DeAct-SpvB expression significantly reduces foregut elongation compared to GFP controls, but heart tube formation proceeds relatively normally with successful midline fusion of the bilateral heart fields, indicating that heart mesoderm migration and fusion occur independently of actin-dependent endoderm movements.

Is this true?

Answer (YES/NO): NO